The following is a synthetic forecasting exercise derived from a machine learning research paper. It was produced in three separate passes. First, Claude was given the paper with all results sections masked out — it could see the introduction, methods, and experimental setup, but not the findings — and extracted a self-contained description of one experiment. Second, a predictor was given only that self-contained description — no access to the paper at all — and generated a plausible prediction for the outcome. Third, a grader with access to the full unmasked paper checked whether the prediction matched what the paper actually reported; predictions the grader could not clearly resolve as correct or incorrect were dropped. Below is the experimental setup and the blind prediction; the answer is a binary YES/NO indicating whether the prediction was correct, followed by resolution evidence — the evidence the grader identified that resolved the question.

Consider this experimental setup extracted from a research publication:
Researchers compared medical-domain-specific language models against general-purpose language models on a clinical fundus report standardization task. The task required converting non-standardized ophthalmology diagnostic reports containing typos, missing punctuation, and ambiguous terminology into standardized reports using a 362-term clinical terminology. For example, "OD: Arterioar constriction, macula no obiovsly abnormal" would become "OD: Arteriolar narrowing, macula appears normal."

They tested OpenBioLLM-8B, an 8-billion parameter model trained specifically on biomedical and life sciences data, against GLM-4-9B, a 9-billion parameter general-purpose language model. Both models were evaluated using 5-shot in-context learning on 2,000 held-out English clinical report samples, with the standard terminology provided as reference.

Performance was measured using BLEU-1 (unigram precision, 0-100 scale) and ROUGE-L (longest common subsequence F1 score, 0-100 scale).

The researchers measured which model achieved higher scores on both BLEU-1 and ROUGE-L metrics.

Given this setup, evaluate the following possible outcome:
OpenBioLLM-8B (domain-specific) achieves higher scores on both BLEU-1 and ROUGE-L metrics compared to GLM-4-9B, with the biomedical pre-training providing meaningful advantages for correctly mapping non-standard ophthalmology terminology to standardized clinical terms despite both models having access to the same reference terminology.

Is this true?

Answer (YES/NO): NO